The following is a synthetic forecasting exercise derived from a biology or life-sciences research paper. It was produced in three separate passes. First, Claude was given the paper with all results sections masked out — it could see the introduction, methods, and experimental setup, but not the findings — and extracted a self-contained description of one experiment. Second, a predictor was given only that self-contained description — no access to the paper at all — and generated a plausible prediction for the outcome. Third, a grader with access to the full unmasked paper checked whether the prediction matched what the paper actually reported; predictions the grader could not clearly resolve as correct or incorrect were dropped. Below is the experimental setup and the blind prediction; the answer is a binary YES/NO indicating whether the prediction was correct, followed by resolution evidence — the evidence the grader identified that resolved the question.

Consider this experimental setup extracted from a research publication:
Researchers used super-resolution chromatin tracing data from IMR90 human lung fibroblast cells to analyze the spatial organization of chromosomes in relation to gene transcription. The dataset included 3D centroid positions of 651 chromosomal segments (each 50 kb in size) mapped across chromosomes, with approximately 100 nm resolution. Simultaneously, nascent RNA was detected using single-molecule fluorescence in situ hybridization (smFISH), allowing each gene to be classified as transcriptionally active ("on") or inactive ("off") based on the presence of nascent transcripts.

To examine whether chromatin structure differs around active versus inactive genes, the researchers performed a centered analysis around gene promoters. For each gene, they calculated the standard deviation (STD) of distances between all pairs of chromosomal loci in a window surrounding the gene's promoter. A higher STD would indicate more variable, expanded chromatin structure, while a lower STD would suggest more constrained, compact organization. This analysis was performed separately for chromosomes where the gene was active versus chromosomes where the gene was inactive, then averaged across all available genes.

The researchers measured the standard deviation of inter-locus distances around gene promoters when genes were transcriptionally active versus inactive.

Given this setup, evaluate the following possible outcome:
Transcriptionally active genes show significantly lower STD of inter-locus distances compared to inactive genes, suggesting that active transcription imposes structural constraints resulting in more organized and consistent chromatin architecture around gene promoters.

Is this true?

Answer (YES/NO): YES